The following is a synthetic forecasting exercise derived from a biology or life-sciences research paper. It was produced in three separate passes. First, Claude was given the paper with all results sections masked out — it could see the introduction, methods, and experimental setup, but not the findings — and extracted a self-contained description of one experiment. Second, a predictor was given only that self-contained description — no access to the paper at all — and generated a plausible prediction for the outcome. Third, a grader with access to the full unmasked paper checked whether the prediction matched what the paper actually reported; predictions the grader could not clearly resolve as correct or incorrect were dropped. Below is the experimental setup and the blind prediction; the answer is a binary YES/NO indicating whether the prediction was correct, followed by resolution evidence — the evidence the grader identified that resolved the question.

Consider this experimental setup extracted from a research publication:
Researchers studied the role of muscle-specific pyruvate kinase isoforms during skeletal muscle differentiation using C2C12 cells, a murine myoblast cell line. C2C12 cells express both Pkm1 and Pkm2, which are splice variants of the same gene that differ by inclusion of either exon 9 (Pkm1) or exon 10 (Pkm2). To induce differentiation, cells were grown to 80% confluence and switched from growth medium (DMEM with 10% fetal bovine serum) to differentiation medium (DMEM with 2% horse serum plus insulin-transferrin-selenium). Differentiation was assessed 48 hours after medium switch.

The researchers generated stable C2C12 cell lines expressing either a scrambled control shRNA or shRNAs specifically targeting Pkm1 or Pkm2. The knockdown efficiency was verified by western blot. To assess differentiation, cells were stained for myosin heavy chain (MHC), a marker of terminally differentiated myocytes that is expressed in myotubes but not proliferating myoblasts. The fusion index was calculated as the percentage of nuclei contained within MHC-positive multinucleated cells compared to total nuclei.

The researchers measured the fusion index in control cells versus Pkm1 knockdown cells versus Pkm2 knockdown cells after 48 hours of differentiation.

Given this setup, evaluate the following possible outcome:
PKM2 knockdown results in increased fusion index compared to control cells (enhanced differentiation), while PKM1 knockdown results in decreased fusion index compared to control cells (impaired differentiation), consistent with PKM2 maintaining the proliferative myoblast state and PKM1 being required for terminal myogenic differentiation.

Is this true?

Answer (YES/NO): NO